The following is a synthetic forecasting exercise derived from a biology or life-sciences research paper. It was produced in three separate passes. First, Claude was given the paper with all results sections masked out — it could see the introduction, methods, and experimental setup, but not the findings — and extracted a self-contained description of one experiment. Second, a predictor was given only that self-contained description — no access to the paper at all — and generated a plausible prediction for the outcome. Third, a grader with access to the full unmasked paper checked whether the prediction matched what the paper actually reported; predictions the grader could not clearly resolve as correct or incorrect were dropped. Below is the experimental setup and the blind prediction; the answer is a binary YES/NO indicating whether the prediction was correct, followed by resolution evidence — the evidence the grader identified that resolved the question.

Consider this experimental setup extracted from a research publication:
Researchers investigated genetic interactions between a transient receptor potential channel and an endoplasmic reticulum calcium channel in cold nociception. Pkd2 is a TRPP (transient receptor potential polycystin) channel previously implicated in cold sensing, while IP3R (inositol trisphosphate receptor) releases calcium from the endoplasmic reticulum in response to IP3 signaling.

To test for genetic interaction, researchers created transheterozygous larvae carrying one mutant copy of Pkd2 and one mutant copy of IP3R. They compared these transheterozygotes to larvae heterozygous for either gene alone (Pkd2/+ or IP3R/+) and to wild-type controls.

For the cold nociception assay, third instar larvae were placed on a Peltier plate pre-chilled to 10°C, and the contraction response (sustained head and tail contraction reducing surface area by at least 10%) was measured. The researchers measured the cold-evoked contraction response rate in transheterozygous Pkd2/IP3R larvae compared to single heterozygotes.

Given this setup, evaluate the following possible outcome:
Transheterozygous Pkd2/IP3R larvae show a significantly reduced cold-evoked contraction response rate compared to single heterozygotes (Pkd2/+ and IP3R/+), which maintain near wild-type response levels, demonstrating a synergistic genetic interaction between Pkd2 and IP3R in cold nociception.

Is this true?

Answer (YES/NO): NO